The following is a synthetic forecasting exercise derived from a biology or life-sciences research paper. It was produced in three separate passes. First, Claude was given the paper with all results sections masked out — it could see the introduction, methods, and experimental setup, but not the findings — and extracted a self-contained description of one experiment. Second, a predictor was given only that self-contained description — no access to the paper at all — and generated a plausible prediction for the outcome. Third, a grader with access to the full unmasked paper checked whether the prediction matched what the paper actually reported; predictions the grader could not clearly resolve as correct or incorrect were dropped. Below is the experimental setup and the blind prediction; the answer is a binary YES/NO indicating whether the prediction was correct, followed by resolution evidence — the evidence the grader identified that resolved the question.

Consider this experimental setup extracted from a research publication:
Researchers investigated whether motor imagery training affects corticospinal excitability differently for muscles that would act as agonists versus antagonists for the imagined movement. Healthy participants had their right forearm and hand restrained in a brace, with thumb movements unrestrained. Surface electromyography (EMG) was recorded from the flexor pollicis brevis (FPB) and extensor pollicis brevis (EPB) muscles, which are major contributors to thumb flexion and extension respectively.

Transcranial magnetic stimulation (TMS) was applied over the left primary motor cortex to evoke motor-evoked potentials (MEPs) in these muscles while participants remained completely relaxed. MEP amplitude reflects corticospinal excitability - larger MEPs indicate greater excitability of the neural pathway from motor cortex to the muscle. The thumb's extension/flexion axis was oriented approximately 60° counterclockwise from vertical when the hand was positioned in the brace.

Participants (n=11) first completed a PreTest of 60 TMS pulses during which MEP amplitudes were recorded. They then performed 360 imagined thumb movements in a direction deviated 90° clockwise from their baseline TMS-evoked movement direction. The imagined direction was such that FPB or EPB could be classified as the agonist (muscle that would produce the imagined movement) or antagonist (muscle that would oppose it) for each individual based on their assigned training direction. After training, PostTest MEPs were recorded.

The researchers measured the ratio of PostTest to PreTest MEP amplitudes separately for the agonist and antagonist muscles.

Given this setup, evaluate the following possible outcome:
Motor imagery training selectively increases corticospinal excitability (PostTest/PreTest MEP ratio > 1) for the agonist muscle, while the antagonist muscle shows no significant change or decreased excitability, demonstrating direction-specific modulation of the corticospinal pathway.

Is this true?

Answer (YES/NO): NO